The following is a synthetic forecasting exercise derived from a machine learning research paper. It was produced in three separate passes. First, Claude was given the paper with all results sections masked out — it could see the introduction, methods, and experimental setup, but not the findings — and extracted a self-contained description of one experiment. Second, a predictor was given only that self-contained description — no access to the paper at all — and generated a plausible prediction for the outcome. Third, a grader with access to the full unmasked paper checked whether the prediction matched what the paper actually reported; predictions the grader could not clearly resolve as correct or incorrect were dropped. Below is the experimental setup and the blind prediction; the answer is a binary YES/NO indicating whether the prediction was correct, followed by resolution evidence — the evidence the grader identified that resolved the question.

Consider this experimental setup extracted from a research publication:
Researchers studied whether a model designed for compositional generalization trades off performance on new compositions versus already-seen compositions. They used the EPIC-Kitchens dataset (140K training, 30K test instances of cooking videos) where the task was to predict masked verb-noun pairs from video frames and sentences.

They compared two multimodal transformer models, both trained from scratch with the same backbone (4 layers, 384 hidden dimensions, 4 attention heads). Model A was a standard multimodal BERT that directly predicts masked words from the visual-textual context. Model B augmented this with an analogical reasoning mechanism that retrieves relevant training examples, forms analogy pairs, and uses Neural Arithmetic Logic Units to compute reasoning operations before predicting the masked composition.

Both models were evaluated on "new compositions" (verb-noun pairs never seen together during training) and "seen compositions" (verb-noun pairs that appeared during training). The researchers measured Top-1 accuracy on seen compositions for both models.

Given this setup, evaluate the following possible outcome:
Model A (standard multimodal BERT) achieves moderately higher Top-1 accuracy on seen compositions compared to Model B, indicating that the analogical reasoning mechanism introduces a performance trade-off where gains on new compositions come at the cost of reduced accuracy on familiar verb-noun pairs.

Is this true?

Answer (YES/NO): NO